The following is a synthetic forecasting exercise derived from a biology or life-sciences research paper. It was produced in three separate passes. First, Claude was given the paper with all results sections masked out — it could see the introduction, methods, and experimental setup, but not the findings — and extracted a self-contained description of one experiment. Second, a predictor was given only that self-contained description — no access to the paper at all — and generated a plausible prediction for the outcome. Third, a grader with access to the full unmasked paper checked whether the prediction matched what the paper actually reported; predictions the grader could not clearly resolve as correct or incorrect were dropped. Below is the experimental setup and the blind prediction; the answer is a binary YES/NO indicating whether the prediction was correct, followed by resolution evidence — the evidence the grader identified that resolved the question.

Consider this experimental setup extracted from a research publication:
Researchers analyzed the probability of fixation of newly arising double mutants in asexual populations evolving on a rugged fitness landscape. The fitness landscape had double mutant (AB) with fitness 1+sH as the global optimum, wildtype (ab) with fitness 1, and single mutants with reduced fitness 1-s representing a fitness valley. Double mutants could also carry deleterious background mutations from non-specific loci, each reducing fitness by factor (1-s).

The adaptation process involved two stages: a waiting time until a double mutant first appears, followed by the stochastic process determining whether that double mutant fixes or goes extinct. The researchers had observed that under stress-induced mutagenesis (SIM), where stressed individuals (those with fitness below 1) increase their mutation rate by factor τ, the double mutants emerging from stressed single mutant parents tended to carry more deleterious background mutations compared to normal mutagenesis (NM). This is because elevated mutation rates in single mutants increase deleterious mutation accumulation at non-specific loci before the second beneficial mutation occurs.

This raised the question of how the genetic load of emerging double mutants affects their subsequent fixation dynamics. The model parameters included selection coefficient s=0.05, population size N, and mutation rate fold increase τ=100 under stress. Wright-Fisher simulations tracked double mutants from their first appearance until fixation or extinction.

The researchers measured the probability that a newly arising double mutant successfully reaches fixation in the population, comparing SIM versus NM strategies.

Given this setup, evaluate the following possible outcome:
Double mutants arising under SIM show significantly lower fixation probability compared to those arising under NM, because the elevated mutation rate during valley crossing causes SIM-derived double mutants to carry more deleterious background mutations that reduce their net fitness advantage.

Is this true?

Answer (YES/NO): NO